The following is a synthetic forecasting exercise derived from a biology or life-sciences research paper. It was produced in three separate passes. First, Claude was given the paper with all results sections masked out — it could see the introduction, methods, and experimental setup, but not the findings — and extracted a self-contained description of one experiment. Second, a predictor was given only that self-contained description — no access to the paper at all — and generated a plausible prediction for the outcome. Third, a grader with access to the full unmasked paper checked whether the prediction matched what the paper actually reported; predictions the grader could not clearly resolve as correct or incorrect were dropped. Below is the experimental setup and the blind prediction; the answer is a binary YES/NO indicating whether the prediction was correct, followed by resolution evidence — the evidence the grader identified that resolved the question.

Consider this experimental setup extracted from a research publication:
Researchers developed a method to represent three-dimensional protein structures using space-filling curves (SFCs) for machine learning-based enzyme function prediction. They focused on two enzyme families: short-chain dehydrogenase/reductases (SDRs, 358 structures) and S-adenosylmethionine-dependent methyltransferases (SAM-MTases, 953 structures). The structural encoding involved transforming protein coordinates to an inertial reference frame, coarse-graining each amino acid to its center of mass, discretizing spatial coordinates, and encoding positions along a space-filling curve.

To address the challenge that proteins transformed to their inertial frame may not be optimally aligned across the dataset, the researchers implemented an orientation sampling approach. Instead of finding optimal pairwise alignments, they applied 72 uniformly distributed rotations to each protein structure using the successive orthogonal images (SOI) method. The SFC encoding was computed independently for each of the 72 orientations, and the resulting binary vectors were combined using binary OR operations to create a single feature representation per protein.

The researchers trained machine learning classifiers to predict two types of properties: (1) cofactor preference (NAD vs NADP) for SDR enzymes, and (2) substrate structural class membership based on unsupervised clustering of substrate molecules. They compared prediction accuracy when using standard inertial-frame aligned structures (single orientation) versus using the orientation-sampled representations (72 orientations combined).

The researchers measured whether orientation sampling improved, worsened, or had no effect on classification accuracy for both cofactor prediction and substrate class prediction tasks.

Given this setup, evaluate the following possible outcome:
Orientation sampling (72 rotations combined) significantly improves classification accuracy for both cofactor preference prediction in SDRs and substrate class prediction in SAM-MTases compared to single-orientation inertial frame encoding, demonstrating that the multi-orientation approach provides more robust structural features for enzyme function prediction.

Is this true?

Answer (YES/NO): NO